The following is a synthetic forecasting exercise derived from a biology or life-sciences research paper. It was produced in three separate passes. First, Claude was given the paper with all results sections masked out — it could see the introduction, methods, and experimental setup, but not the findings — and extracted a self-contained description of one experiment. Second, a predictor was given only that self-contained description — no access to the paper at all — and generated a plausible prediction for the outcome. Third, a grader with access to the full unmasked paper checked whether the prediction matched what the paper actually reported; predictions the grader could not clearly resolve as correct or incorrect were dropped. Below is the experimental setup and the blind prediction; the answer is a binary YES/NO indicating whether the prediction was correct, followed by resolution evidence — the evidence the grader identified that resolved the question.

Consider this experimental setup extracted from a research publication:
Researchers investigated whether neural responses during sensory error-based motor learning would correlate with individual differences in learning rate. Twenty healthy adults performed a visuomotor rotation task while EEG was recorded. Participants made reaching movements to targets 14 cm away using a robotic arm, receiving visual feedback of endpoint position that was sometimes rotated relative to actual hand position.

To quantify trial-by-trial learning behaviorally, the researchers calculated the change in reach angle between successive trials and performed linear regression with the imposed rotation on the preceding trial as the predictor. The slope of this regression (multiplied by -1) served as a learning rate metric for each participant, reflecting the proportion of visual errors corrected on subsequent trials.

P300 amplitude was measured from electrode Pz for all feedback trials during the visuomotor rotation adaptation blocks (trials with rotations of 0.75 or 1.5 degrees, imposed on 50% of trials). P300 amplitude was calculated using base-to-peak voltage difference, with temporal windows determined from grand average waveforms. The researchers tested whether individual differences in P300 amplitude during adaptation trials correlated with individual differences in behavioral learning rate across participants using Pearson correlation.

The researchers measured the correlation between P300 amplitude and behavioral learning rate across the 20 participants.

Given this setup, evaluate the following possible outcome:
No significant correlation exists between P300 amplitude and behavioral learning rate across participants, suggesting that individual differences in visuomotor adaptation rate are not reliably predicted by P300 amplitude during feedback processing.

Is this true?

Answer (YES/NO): NO